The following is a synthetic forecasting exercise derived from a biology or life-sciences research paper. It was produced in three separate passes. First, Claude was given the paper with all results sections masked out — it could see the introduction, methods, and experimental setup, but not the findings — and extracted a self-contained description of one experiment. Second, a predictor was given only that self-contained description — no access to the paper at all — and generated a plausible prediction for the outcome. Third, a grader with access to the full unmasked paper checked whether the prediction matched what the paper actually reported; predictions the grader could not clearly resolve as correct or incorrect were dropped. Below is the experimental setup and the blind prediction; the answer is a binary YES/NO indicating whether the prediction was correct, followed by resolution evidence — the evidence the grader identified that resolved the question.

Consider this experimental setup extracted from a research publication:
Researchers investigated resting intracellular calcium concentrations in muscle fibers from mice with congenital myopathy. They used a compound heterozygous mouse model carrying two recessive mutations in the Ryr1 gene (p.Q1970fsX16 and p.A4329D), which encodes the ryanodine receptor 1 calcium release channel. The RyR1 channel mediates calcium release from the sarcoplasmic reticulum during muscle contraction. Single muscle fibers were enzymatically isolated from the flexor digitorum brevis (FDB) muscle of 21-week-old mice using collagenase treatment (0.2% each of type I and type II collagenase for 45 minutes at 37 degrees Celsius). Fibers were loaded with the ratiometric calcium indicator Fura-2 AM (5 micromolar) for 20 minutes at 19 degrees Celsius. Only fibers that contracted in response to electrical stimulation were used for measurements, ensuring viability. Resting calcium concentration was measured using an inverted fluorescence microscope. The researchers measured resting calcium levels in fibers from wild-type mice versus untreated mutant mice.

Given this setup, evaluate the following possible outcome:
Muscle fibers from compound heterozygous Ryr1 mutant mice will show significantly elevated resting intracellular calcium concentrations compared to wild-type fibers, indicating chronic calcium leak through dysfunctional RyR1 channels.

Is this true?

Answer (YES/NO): NO